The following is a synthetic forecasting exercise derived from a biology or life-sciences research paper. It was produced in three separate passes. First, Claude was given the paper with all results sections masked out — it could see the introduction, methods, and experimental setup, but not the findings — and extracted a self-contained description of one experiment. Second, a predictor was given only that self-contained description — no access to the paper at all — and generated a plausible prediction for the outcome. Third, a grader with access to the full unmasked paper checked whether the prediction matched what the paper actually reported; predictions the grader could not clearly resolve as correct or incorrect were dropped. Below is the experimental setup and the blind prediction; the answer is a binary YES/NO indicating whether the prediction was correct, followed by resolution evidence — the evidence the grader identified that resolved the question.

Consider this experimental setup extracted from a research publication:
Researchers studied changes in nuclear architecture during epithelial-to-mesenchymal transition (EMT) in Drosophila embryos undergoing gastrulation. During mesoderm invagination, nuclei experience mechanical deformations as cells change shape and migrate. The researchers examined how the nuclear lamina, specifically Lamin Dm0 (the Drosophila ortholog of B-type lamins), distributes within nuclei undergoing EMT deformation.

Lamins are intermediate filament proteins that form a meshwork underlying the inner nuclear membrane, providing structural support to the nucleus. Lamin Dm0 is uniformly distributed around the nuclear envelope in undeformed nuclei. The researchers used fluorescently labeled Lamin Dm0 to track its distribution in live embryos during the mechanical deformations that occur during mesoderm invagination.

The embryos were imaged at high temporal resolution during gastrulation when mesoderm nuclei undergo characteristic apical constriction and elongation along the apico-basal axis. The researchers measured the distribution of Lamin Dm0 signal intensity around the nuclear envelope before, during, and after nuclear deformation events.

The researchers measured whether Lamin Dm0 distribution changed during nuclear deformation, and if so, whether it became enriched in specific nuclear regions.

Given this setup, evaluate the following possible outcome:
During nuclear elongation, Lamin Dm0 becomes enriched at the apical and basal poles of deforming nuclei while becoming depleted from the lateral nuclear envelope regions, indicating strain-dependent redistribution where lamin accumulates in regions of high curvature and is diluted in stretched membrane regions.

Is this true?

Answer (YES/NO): NO